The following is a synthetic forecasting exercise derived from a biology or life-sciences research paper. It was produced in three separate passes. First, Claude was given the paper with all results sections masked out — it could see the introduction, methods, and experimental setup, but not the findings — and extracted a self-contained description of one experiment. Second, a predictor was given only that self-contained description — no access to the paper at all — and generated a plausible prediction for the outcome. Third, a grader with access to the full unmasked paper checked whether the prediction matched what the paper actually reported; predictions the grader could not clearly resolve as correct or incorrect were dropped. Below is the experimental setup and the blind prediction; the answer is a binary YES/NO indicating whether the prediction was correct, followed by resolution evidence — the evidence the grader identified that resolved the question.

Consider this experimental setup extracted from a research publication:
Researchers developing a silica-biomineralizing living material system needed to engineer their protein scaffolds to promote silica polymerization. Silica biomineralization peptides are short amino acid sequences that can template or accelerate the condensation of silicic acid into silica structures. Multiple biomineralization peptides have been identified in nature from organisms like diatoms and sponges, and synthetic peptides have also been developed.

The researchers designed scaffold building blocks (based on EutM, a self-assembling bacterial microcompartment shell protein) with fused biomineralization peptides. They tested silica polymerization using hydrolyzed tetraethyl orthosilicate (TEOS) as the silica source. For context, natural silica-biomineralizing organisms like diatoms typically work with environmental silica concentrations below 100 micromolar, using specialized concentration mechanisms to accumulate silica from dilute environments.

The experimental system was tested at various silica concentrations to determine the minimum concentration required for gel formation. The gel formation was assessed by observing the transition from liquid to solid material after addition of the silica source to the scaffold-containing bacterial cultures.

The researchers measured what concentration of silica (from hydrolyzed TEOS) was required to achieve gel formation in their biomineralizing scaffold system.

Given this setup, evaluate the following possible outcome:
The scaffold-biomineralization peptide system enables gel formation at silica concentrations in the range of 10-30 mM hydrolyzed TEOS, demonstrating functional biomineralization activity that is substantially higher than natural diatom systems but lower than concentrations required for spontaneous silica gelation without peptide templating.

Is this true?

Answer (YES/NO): NO